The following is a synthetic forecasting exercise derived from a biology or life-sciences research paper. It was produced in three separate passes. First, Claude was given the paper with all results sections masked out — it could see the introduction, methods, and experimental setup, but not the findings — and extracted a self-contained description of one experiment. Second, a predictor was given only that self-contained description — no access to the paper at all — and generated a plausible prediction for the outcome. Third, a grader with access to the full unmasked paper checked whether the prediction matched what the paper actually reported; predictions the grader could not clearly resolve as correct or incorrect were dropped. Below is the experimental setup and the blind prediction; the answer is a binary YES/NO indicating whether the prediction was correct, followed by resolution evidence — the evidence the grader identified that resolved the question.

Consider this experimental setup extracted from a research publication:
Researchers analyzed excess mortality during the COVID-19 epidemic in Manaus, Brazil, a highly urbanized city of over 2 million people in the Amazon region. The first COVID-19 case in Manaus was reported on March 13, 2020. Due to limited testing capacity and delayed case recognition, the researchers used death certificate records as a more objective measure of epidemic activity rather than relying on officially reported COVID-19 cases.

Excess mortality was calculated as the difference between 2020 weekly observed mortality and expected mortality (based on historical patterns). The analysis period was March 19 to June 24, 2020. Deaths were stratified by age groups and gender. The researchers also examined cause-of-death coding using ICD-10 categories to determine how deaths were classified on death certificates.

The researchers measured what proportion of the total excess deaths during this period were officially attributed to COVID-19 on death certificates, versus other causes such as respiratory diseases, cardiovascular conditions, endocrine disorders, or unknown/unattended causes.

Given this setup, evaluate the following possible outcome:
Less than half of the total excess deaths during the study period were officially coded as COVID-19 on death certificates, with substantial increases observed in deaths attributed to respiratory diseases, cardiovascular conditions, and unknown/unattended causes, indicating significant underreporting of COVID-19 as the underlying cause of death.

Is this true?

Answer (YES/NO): NO